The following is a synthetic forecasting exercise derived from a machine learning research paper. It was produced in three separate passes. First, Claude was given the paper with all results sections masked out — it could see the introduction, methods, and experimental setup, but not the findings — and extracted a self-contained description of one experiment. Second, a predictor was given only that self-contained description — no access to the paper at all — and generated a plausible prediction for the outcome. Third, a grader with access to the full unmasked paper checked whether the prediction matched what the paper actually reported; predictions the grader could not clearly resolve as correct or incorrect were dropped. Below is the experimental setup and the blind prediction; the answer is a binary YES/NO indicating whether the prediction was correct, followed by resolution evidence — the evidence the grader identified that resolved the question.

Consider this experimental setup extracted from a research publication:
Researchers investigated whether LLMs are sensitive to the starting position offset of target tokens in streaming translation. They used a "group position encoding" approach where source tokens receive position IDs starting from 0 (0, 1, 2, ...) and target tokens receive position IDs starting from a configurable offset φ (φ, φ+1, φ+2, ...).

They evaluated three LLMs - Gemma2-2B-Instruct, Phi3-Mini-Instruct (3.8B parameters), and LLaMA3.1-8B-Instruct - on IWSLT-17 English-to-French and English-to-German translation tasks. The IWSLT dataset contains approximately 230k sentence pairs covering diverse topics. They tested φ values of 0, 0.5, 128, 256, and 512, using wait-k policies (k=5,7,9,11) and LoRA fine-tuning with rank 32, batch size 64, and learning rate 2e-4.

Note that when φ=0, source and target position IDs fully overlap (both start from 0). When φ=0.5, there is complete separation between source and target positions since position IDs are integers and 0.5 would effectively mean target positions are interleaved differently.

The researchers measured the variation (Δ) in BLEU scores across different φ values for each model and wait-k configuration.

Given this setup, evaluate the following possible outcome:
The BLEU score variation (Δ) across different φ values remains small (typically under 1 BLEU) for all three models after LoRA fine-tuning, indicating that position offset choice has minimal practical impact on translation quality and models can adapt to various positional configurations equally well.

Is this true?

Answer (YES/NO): YES